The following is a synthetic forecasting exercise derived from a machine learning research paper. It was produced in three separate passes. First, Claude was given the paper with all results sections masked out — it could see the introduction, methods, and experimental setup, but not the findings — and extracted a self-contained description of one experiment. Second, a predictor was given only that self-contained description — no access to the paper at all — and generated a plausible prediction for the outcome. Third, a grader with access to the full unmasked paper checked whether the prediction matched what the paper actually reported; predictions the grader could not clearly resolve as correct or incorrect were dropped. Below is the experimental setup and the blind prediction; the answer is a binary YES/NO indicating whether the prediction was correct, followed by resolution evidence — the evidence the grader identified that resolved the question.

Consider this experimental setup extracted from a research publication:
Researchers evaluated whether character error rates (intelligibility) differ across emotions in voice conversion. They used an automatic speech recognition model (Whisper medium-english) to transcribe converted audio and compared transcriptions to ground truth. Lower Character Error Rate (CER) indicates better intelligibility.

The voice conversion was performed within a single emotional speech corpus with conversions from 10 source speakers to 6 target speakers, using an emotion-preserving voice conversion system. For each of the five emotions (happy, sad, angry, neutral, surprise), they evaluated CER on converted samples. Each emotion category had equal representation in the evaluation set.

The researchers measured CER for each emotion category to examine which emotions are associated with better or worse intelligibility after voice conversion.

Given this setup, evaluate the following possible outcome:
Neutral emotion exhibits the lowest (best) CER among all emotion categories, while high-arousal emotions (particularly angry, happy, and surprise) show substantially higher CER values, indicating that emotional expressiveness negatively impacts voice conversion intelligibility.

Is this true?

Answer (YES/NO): NO